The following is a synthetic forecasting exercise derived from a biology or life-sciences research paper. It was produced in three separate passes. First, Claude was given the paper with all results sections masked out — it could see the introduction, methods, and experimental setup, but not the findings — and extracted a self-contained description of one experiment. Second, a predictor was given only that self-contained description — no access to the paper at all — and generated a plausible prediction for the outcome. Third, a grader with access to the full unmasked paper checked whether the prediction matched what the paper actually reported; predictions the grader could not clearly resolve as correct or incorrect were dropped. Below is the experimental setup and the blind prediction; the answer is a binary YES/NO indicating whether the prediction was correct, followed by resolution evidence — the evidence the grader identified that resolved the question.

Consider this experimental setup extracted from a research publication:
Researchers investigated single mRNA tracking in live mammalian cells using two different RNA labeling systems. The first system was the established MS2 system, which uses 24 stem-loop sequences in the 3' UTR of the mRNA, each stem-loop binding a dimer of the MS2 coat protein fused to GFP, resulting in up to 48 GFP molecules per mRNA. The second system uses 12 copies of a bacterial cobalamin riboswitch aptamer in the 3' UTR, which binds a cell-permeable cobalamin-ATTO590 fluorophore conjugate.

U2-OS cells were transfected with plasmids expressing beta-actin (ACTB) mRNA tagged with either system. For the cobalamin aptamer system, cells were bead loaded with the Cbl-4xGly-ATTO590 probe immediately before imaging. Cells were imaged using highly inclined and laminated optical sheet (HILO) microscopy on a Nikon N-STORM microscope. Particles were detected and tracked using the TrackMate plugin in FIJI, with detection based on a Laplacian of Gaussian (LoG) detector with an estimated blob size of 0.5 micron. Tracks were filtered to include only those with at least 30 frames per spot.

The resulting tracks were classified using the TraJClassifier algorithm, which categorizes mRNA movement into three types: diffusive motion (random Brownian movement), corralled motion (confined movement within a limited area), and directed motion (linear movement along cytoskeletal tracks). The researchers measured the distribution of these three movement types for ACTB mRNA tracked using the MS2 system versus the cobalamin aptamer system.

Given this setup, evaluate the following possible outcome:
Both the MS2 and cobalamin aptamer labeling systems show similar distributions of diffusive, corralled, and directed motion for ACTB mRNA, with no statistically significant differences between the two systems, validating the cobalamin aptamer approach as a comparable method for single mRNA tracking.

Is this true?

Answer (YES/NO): YES